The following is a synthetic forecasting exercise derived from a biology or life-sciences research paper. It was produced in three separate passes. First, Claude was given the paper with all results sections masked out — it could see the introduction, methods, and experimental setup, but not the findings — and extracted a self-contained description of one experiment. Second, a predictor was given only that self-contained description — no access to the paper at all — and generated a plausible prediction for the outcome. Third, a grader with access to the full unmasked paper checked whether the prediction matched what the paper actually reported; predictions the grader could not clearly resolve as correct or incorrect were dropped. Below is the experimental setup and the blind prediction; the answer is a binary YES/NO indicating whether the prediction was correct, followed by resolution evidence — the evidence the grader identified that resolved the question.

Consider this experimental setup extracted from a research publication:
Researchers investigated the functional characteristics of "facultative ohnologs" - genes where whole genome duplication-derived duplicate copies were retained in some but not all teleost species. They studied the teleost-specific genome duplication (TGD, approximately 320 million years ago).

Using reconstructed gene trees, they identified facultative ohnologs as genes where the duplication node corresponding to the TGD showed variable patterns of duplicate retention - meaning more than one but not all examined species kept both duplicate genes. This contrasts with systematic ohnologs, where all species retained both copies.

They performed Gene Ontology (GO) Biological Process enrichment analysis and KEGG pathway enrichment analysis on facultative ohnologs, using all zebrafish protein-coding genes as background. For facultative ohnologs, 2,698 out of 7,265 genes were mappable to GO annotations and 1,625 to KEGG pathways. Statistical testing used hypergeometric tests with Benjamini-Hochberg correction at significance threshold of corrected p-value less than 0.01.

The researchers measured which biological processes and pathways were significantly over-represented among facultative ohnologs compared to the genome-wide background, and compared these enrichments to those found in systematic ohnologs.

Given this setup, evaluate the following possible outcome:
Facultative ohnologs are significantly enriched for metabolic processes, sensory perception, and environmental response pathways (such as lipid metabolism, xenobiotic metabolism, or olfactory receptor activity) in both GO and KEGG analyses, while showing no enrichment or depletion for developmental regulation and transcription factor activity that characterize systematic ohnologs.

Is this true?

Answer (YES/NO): NO